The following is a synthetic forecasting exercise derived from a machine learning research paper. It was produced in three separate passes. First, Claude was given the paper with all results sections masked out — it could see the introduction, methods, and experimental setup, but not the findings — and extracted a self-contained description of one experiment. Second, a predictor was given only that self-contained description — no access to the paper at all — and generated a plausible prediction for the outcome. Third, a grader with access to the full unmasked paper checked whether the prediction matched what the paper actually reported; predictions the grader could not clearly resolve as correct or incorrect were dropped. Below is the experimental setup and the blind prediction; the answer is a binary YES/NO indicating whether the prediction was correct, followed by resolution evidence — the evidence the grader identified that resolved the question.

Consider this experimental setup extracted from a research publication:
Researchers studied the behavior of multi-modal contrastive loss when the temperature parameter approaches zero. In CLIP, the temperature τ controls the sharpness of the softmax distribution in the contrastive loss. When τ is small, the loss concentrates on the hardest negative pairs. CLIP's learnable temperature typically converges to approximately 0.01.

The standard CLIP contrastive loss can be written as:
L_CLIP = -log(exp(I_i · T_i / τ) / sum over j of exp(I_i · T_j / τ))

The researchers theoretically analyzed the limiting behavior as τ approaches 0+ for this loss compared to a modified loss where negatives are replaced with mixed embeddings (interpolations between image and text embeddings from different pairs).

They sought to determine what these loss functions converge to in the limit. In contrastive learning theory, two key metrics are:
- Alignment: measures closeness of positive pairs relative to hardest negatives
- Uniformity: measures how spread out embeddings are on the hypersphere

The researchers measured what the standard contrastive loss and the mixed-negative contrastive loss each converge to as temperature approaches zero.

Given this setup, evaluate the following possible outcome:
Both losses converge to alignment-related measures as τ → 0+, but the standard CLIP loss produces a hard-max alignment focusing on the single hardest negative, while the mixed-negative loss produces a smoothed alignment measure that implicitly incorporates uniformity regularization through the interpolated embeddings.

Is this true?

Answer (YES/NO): NO